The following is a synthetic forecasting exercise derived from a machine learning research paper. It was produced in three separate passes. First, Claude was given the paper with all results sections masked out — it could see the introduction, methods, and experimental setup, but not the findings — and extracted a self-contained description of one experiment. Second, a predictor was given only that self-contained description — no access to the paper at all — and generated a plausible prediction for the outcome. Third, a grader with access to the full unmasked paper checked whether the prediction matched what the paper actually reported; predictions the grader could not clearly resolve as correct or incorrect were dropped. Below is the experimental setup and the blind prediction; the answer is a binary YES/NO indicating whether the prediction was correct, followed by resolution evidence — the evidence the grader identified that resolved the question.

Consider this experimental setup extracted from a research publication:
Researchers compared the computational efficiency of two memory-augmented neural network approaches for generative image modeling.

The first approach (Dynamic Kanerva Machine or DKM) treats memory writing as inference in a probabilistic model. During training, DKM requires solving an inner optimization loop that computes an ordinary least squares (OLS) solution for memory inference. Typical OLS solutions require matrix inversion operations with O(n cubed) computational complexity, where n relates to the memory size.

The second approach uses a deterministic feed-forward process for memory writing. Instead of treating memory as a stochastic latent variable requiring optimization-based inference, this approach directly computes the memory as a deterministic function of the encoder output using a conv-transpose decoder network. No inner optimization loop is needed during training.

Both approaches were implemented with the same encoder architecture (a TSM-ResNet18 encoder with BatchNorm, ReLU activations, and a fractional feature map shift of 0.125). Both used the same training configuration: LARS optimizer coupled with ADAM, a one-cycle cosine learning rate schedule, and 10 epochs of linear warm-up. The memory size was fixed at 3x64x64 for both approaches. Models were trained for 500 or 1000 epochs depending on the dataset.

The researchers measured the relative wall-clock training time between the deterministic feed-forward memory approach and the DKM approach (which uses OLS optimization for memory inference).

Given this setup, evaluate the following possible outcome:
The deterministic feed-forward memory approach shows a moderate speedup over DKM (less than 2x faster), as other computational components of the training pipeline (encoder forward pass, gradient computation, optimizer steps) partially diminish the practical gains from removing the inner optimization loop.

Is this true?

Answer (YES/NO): NO